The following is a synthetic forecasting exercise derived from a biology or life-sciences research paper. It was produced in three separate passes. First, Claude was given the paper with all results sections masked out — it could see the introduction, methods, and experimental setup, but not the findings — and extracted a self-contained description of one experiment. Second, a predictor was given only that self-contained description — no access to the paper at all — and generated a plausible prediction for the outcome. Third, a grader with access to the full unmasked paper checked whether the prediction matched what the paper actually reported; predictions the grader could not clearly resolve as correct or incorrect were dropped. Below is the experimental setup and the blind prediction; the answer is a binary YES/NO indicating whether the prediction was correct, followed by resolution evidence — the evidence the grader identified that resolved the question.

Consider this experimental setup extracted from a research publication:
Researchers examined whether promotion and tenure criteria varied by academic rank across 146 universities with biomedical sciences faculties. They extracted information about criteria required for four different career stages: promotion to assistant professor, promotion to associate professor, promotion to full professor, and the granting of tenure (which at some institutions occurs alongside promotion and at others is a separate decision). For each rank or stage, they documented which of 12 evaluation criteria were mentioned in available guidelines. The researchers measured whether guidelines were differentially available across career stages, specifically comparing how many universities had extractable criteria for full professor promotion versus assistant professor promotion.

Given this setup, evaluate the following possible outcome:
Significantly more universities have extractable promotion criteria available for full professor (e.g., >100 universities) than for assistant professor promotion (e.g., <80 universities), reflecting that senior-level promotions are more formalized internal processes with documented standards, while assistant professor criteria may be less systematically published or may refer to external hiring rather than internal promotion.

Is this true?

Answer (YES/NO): NO